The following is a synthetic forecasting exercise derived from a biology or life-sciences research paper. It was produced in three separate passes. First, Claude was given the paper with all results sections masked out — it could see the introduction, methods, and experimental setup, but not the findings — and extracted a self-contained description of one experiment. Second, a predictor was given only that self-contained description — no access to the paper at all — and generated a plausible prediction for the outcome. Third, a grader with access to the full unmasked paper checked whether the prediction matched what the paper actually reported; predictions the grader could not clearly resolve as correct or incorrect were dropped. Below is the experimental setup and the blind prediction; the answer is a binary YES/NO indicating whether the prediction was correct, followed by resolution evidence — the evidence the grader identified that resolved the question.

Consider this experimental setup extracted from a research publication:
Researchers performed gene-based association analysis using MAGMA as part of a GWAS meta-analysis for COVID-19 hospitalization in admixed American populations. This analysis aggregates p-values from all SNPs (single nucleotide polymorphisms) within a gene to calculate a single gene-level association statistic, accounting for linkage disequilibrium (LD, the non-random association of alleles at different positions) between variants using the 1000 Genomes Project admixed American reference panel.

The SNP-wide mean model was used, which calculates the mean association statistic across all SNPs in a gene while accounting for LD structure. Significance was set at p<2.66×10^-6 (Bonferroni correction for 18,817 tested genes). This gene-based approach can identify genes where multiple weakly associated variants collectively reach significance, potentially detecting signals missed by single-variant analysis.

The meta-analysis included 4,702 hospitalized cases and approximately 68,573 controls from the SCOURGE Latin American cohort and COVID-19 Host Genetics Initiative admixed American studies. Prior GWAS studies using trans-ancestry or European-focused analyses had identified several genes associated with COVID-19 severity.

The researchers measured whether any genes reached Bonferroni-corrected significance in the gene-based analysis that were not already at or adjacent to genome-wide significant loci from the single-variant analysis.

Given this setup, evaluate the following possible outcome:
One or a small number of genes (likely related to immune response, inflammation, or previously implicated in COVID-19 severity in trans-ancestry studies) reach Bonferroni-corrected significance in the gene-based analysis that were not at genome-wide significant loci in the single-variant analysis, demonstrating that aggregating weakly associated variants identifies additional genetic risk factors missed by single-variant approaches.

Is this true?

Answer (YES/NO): YES